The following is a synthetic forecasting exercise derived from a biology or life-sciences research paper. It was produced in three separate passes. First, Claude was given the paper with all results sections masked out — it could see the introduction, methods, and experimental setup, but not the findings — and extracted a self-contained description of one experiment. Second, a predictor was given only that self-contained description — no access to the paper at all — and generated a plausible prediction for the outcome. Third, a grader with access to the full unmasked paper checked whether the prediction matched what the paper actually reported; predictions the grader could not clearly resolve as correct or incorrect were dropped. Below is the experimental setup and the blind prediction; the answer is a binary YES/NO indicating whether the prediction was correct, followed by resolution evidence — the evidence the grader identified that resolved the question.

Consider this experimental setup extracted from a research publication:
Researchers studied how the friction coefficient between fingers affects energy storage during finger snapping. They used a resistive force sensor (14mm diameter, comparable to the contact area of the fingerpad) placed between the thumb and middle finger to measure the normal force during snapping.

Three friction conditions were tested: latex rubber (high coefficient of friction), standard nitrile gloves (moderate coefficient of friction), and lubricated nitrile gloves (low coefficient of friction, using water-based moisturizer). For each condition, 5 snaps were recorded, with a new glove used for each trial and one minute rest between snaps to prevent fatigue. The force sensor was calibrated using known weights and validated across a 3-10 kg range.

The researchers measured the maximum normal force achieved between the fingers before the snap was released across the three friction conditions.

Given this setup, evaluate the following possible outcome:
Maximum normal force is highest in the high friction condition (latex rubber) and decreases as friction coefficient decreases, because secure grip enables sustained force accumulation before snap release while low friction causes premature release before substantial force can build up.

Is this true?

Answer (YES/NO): YES